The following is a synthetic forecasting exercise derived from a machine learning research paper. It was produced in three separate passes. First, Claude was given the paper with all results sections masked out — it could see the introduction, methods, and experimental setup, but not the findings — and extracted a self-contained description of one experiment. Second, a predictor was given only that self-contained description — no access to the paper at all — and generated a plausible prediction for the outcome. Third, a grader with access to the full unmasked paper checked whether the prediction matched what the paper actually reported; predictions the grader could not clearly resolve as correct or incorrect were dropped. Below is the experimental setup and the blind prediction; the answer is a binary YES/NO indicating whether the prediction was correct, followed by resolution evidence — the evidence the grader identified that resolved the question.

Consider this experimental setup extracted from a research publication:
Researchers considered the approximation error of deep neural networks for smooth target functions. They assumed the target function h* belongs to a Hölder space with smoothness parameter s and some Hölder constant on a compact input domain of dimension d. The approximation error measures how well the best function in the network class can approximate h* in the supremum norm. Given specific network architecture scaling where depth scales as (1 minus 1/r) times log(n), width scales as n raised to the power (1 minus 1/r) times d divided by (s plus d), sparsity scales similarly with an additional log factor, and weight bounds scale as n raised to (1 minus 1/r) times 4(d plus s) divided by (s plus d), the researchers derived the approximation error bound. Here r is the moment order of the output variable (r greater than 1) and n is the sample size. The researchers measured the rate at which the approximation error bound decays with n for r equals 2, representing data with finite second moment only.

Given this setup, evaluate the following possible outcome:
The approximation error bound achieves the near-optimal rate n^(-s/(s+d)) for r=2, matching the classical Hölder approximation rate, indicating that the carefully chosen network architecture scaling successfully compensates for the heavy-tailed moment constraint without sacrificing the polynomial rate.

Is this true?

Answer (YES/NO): NO